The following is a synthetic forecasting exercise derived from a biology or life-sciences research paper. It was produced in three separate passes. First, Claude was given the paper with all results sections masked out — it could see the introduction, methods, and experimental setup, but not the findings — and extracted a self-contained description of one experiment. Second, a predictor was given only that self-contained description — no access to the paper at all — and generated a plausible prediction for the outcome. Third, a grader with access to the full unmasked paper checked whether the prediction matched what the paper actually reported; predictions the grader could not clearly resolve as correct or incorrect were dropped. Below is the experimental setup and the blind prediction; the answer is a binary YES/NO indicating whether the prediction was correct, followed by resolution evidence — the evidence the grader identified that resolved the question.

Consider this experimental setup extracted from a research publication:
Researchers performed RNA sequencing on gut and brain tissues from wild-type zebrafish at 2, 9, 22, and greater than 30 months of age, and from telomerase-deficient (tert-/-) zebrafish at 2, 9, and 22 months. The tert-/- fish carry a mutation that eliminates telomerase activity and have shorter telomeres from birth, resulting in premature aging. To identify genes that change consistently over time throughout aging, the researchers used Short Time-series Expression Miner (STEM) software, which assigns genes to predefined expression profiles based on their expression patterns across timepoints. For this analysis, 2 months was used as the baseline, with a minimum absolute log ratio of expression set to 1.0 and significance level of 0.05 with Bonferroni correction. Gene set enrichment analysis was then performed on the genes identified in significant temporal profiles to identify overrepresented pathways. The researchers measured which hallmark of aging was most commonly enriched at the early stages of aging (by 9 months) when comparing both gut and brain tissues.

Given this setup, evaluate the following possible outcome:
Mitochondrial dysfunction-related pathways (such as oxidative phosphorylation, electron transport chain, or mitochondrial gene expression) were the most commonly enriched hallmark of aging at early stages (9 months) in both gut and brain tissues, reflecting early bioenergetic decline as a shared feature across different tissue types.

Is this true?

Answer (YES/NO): NO